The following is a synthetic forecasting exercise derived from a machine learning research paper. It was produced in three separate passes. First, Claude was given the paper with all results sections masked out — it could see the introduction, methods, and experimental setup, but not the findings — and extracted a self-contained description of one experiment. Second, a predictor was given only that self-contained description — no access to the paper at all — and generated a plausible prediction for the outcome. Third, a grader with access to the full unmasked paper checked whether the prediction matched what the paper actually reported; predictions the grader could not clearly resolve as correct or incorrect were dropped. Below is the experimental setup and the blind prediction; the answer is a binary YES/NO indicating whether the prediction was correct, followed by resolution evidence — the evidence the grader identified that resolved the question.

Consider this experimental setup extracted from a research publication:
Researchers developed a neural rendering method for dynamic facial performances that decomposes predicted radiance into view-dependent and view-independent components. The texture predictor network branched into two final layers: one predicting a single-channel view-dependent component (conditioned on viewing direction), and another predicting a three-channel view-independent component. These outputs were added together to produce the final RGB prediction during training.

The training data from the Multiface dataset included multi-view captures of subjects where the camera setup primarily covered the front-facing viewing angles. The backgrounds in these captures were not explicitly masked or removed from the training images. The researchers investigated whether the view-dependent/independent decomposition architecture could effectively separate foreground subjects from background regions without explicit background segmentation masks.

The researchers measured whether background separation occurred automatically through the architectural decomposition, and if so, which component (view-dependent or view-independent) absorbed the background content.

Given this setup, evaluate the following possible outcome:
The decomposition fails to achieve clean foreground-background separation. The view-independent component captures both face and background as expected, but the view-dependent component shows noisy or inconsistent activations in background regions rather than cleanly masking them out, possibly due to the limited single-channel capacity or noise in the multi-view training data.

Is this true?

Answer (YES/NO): NO